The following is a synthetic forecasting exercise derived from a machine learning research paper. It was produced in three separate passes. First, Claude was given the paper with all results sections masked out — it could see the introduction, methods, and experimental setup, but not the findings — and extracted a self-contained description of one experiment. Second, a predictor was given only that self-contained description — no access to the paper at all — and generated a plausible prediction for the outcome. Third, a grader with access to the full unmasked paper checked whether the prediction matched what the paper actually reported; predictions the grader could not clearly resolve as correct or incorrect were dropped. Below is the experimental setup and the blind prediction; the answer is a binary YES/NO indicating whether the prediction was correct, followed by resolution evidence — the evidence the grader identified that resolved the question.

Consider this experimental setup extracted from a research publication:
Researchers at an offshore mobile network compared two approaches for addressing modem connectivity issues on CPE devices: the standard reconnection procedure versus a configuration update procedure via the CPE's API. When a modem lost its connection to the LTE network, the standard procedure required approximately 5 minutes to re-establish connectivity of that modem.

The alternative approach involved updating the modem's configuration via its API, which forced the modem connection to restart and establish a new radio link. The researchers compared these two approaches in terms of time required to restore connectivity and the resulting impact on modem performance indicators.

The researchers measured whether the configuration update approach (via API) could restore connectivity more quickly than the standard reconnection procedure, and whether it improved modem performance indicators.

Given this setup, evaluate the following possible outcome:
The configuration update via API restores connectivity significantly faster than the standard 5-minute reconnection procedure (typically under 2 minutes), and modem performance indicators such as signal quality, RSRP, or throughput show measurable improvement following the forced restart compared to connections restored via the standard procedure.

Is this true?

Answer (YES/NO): YES